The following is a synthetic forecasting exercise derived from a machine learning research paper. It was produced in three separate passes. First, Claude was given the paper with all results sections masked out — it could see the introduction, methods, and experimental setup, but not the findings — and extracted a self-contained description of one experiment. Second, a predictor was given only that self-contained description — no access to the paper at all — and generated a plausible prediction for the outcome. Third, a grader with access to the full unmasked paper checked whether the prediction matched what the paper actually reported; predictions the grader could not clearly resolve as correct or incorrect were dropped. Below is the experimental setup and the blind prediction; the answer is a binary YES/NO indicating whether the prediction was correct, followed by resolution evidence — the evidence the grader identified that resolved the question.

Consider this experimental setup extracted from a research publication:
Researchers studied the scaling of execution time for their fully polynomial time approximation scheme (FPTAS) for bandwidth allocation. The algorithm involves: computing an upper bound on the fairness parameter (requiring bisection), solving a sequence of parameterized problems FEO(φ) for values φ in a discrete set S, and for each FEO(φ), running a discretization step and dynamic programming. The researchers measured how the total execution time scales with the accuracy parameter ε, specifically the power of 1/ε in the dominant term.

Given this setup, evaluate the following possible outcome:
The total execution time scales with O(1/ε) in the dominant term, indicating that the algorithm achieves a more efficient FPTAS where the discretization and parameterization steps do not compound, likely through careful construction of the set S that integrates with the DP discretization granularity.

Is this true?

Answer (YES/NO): NO